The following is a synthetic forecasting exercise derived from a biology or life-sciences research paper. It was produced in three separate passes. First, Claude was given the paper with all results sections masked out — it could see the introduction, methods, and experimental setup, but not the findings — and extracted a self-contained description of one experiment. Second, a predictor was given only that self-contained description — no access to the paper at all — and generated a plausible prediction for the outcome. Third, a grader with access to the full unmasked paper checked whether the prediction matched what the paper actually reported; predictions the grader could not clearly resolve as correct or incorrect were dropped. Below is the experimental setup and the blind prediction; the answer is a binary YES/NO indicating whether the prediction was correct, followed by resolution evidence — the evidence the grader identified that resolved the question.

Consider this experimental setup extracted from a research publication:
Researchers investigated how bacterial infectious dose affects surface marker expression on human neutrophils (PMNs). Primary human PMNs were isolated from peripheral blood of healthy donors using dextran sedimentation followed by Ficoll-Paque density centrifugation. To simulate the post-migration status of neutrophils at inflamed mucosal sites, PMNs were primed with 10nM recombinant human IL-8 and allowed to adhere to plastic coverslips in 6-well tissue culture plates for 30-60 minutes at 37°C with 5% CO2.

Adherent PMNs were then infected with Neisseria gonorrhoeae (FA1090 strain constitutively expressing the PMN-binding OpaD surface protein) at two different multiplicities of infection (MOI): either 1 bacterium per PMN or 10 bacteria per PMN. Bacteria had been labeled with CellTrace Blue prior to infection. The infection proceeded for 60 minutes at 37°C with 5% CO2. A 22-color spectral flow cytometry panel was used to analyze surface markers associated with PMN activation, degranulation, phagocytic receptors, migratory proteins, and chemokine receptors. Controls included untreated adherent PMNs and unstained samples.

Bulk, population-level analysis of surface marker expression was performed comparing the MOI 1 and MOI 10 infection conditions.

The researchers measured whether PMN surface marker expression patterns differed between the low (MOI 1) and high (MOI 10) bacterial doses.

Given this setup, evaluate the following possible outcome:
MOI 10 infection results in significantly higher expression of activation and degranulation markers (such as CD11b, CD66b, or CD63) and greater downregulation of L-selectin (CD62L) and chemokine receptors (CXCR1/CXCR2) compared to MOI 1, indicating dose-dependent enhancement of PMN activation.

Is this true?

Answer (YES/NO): NO